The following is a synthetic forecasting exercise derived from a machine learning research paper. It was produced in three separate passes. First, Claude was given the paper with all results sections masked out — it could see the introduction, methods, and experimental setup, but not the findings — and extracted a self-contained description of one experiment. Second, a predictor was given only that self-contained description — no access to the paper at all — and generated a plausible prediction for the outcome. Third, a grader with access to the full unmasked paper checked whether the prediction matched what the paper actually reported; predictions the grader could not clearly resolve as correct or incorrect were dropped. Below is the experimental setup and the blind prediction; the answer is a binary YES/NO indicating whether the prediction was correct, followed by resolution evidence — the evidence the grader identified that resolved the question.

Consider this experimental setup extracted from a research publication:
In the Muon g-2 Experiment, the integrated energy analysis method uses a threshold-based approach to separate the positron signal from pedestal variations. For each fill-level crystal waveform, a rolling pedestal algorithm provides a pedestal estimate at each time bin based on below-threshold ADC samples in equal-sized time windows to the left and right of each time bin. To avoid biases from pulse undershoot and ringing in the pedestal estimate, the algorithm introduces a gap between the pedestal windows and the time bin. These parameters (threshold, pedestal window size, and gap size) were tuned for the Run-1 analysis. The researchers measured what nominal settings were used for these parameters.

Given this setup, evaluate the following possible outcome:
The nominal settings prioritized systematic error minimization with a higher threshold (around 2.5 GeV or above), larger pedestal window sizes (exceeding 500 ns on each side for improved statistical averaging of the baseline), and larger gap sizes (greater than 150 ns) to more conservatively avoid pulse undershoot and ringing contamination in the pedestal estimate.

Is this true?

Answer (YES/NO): NO